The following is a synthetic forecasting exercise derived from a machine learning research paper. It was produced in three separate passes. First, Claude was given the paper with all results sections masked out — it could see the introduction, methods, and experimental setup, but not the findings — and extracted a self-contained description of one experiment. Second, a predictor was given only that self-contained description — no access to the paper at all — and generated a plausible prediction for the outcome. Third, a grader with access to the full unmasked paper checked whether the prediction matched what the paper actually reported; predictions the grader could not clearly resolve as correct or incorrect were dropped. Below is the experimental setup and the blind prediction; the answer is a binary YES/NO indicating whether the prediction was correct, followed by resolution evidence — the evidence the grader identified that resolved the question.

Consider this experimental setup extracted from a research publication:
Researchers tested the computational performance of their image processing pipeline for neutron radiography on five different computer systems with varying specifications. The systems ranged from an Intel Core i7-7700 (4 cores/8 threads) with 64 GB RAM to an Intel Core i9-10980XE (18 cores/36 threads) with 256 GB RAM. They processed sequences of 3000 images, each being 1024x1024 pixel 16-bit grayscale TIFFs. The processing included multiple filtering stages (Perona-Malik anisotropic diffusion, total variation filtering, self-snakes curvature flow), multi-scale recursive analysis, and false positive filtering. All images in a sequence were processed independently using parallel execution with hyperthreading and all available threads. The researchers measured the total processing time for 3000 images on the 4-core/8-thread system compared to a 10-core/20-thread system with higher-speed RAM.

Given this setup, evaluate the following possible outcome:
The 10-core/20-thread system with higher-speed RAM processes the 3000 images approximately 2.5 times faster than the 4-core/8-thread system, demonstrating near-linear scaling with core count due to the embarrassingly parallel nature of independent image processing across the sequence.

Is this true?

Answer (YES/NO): NO